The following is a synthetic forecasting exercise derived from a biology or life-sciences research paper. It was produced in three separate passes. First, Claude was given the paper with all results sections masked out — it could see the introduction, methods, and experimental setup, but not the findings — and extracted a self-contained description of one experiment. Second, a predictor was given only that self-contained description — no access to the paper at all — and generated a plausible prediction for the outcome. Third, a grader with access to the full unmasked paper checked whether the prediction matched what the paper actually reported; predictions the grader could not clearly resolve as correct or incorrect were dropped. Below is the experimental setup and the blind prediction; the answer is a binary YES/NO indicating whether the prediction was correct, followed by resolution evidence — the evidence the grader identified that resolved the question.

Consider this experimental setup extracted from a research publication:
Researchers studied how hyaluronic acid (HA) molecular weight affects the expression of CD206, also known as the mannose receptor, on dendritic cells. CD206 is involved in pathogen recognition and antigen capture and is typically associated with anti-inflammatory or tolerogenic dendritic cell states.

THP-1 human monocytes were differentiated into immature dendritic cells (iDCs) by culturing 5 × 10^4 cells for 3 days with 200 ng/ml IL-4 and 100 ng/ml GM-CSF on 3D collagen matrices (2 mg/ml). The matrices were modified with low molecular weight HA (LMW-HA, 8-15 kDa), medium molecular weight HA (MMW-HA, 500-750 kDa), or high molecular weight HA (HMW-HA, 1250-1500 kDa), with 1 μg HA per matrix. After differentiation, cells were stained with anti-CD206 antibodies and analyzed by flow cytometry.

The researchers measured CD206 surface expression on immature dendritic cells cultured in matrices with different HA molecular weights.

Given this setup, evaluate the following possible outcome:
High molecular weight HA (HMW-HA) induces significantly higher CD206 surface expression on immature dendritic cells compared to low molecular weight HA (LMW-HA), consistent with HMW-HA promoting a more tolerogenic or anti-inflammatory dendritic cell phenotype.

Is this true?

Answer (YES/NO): NO